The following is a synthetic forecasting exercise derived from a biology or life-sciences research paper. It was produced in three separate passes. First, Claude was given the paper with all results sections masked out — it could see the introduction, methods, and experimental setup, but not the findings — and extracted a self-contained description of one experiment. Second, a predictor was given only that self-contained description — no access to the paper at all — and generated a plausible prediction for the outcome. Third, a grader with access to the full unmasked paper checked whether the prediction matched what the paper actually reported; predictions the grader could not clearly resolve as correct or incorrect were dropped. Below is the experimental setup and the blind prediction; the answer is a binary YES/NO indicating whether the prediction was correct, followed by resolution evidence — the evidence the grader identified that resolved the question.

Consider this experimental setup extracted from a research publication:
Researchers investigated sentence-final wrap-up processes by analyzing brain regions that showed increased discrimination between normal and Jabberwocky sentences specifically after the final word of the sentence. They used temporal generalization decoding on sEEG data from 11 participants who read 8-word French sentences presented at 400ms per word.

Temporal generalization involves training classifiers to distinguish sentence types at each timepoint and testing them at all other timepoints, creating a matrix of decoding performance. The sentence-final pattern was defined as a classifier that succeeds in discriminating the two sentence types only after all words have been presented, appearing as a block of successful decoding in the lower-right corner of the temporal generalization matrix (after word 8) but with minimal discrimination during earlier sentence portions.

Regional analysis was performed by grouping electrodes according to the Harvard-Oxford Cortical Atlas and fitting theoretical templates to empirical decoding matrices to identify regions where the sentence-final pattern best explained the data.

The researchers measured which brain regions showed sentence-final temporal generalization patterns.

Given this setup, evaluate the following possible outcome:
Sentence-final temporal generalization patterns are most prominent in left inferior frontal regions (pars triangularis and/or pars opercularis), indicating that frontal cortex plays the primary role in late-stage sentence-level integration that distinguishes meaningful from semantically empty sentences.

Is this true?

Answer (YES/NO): NO